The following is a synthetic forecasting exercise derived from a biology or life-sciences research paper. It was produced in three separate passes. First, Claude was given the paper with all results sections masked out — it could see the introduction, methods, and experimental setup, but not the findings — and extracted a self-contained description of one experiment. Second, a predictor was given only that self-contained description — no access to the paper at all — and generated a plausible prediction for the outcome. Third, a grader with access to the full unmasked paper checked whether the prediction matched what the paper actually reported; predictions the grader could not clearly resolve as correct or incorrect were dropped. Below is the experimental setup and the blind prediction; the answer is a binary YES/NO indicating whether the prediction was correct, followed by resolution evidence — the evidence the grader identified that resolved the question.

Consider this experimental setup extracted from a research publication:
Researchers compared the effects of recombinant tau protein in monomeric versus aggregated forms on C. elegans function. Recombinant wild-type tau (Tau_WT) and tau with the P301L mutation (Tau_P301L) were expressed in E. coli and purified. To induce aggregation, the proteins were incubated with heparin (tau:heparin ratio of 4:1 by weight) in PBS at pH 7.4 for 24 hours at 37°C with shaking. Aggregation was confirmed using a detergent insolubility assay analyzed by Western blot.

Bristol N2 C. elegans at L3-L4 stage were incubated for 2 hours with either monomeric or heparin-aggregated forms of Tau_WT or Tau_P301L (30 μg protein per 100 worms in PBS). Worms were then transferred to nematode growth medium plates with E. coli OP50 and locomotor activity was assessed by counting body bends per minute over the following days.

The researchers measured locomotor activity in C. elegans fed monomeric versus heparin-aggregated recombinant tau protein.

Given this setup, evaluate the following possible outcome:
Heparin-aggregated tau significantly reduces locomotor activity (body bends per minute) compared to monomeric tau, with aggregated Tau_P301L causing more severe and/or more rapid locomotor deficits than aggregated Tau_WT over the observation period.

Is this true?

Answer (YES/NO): NO